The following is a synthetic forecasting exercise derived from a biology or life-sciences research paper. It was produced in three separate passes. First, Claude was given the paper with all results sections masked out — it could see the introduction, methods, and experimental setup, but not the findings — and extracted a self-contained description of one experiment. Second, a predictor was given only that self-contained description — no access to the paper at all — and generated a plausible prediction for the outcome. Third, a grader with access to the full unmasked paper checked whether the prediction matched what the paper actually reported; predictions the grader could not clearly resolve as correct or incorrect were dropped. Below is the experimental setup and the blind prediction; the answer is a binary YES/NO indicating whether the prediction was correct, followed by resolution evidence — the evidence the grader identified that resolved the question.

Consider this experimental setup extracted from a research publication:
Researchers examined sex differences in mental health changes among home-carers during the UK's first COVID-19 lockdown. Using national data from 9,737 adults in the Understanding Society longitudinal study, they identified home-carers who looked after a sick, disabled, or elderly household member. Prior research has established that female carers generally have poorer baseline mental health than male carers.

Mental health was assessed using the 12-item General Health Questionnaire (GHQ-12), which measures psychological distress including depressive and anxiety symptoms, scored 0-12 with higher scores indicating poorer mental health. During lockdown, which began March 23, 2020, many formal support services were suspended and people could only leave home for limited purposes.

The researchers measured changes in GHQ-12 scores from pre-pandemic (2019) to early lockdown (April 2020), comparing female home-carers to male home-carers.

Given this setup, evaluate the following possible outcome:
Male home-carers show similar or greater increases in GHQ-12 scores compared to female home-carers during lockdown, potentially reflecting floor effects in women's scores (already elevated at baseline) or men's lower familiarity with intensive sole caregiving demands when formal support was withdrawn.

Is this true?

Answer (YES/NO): NO